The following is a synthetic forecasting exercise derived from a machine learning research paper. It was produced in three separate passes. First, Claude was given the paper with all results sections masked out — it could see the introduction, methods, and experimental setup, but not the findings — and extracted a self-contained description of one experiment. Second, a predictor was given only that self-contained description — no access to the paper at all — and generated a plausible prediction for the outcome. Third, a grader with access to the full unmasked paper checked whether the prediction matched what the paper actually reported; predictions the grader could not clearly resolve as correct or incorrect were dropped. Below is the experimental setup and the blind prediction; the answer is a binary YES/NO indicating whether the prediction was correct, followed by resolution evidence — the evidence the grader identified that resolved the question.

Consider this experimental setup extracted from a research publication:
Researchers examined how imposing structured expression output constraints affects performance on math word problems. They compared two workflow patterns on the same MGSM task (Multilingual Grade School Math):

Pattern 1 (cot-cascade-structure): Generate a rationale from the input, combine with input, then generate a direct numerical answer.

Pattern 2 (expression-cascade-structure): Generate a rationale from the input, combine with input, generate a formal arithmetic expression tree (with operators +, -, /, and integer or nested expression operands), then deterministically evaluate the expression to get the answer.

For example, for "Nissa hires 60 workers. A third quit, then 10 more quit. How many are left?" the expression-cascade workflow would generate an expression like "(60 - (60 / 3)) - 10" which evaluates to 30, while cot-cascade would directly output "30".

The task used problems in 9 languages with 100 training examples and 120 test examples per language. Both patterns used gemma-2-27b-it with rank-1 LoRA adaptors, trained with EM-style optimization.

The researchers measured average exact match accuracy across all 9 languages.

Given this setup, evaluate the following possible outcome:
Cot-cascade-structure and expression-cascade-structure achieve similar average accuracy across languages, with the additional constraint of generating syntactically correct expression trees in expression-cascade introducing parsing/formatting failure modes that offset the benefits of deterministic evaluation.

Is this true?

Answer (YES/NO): NO